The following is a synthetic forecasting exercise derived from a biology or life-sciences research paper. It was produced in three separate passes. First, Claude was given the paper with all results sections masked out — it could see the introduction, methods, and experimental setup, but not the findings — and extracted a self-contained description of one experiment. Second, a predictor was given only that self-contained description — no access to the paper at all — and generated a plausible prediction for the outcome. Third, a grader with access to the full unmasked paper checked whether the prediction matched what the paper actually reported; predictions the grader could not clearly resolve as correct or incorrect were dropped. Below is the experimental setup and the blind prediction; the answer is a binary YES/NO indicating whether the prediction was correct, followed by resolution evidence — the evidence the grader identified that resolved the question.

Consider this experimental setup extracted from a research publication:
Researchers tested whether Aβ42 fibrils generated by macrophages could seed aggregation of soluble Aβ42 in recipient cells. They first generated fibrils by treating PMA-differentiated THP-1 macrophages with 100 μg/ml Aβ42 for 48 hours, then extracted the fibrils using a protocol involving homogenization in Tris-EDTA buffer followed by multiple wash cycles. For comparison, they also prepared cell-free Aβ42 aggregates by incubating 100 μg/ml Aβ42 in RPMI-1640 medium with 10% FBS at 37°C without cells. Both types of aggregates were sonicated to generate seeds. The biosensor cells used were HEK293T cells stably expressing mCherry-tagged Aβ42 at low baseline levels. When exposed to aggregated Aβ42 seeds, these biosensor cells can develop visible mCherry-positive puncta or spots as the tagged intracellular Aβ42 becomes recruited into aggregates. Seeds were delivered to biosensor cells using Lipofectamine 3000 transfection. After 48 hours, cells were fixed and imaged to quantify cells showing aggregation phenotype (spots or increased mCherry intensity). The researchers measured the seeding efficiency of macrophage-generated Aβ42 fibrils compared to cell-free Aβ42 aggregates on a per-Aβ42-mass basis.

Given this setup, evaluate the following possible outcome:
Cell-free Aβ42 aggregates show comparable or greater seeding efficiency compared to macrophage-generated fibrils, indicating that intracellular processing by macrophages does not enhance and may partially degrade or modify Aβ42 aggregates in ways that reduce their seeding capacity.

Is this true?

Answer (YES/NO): NO